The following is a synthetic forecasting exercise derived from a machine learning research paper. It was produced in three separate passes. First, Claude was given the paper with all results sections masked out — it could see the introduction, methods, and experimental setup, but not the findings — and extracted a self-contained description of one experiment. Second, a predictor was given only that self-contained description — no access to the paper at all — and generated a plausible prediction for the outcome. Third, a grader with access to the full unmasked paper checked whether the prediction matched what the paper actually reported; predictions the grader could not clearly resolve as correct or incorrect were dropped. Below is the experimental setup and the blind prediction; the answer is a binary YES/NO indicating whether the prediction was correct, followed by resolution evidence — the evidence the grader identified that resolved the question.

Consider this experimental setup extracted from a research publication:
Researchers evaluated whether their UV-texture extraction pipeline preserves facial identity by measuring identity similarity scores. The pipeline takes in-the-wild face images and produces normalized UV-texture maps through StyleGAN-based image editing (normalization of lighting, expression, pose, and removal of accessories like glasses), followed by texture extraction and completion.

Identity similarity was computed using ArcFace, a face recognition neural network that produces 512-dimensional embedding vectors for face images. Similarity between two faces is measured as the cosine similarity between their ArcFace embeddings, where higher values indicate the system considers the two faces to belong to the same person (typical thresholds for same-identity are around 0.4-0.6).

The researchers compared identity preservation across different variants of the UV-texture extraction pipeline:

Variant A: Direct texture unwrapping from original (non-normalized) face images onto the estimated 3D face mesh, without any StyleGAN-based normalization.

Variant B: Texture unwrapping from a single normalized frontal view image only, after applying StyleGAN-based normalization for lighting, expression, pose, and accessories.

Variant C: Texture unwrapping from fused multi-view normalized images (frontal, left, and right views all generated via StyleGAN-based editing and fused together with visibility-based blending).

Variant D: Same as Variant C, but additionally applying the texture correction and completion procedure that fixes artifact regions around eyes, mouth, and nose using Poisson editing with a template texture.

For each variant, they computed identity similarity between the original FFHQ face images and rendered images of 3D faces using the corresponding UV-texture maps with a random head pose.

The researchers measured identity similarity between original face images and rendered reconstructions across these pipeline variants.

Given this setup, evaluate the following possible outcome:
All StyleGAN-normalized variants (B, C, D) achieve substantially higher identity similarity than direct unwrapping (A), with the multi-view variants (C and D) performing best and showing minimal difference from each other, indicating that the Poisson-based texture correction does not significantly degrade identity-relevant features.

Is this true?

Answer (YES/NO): NO